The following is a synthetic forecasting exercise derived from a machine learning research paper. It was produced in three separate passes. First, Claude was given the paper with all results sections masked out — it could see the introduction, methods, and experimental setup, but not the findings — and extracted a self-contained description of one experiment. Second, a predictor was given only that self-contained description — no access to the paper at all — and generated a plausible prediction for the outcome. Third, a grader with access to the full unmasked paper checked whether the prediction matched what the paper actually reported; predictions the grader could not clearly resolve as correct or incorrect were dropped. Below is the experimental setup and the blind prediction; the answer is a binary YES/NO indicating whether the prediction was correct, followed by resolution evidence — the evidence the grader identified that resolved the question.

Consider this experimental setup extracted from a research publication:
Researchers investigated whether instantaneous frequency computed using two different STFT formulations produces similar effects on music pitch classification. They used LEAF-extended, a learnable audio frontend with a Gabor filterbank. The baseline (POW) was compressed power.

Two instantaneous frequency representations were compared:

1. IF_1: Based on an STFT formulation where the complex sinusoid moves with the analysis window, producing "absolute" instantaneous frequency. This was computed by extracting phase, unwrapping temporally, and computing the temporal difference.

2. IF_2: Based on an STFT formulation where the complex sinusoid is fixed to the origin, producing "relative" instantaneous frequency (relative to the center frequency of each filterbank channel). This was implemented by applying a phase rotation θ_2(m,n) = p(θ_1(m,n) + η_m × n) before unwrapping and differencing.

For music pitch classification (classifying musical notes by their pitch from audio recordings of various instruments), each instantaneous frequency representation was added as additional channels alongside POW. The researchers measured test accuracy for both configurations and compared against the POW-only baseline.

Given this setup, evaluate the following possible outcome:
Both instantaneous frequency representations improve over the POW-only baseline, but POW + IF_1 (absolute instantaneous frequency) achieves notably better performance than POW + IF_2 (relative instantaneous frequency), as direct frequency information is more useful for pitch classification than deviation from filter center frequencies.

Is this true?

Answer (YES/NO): NO